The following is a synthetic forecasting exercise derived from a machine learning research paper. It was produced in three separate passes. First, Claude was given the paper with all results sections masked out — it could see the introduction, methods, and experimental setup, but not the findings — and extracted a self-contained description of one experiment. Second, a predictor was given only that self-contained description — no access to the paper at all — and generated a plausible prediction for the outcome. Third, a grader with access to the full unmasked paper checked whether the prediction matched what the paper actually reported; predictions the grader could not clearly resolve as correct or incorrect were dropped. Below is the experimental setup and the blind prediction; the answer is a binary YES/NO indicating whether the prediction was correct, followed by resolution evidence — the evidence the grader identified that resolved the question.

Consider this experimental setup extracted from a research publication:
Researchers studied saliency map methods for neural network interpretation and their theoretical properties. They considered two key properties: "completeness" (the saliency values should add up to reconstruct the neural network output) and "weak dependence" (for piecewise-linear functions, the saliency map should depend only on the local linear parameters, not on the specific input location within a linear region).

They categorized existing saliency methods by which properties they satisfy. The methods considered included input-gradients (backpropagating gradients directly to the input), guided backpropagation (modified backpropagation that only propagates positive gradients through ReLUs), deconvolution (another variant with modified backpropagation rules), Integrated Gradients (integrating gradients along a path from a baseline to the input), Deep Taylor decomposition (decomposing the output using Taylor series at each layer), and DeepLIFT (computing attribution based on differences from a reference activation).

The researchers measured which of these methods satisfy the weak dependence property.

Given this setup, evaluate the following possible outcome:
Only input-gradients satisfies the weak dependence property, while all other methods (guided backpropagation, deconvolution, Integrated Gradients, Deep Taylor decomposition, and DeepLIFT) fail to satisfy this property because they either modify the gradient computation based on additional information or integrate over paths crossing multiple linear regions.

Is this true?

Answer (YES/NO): NO